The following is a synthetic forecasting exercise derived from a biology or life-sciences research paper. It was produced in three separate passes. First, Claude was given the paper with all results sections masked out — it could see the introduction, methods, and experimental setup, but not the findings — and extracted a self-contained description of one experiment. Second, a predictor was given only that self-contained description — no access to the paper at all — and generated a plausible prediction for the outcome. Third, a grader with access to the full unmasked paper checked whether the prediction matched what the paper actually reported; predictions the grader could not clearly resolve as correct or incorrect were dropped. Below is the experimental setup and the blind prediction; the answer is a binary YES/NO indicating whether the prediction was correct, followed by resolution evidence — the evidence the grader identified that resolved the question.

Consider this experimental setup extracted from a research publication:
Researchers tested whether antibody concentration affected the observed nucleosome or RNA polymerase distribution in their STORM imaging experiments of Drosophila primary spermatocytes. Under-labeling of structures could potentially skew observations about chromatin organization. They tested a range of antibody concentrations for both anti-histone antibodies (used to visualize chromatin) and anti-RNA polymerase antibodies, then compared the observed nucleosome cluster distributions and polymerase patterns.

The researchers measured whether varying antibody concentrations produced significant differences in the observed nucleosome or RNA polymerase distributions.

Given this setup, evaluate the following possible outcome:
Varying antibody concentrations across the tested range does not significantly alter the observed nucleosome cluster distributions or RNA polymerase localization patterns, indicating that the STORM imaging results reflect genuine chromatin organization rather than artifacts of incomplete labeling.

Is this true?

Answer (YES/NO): YES